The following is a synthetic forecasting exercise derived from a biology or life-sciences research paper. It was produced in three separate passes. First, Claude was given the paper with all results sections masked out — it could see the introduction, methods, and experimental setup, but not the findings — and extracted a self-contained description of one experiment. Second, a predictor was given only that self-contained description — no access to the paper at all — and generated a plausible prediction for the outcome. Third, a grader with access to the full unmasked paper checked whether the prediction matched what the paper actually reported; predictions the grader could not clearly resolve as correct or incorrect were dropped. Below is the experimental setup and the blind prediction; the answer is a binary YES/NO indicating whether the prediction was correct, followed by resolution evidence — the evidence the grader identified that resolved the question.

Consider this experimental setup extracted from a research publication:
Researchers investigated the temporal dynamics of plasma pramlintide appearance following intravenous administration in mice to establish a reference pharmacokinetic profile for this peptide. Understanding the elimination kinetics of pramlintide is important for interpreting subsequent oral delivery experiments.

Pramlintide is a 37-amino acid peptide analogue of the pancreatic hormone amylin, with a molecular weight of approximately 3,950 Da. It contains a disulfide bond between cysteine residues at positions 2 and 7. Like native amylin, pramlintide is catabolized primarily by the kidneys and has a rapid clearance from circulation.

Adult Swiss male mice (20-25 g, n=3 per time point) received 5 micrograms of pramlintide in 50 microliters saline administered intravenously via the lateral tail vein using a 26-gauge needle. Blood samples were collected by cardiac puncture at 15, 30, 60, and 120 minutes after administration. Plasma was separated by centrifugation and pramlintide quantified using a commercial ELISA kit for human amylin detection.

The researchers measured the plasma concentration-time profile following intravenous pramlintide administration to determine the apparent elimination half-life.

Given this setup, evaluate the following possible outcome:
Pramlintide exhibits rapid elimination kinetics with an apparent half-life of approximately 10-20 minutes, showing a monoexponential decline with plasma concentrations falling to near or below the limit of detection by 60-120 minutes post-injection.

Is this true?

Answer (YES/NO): NO